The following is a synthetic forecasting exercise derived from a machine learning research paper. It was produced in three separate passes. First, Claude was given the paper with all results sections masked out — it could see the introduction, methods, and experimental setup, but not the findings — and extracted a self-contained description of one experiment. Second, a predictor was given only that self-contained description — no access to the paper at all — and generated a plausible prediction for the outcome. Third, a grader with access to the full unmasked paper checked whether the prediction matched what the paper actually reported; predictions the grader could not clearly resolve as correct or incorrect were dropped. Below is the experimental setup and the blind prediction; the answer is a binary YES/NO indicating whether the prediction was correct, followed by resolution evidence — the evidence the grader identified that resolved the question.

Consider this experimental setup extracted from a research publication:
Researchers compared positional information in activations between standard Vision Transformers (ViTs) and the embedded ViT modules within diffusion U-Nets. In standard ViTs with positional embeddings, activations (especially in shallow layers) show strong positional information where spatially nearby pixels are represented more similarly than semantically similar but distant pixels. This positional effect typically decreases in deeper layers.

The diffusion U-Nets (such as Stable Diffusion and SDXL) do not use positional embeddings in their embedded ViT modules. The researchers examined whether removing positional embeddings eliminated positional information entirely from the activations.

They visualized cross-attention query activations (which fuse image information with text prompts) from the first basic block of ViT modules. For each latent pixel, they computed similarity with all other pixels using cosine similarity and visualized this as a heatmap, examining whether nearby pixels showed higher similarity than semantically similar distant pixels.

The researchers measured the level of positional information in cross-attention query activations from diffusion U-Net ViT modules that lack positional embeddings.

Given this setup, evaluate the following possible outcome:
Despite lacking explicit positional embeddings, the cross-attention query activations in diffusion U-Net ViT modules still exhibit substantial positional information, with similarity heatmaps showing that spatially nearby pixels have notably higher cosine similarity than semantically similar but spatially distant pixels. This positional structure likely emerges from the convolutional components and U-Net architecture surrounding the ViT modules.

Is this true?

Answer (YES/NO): NO